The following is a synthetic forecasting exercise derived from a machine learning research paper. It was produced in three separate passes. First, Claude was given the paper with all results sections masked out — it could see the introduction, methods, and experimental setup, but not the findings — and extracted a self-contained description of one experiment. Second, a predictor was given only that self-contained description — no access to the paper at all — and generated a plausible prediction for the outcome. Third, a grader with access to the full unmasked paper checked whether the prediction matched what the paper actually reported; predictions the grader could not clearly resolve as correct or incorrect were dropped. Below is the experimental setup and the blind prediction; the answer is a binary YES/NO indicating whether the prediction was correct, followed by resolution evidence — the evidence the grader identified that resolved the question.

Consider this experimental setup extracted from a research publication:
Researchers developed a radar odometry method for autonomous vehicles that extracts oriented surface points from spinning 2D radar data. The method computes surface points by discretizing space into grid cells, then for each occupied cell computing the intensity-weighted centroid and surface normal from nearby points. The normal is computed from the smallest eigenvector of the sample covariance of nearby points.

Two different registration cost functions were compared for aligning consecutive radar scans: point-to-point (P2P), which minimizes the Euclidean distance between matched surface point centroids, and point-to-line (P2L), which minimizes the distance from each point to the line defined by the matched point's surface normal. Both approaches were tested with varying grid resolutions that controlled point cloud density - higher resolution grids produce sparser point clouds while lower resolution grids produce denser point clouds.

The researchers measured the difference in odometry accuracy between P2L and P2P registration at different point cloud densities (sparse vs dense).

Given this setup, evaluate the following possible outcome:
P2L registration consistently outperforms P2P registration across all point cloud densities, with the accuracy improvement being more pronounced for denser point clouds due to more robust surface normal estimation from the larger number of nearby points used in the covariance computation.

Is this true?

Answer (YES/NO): NO